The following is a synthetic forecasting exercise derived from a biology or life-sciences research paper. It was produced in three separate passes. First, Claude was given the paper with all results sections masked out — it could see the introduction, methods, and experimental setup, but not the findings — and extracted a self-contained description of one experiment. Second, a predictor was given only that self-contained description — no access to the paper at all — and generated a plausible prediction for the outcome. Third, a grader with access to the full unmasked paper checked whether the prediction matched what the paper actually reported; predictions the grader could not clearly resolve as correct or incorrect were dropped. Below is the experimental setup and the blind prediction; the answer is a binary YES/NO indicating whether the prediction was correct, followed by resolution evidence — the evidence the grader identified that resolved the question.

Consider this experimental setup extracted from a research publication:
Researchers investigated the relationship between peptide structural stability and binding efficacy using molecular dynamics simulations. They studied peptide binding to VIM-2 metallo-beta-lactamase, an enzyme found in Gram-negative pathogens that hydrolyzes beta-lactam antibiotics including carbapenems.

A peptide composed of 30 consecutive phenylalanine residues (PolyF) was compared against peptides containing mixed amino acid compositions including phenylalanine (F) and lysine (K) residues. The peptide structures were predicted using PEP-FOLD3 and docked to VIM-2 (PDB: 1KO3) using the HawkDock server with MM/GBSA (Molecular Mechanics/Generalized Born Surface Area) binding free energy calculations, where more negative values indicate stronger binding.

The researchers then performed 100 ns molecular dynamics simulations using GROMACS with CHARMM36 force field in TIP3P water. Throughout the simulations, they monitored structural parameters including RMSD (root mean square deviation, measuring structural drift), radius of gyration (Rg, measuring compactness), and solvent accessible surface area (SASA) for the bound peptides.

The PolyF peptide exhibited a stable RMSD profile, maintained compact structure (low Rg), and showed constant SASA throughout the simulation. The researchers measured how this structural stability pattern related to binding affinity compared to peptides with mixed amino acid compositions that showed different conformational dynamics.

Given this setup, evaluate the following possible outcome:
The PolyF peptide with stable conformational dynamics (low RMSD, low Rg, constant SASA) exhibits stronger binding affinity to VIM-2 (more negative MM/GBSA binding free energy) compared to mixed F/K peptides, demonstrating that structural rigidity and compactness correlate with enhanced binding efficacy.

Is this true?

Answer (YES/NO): NO